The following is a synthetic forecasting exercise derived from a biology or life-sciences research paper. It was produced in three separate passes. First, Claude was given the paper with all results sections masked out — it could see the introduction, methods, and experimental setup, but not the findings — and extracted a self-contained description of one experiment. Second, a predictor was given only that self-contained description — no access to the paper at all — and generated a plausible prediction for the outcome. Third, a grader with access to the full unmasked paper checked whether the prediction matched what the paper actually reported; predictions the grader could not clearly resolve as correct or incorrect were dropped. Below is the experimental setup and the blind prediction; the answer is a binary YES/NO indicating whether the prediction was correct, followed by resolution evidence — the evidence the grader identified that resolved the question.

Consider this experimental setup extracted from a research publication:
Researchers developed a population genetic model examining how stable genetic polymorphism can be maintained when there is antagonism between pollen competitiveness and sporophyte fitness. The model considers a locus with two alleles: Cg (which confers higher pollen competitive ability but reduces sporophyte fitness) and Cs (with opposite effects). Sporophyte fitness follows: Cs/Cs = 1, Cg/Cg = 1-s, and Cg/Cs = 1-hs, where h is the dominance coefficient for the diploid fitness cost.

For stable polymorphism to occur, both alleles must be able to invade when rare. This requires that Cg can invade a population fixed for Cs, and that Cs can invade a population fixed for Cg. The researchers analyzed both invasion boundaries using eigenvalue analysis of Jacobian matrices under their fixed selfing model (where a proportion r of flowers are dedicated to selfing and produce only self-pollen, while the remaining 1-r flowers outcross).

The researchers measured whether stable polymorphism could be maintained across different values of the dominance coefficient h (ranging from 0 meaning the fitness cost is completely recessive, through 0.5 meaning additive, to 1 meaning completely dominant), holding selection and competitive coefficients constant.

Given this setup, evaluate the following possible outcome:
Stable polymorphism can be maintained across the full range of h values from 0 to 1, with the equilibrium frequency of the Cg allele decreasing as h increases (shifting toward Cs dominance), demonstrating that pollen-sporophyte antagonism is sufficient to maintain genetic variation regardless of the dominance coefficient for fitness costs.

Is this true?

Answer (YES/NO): NO